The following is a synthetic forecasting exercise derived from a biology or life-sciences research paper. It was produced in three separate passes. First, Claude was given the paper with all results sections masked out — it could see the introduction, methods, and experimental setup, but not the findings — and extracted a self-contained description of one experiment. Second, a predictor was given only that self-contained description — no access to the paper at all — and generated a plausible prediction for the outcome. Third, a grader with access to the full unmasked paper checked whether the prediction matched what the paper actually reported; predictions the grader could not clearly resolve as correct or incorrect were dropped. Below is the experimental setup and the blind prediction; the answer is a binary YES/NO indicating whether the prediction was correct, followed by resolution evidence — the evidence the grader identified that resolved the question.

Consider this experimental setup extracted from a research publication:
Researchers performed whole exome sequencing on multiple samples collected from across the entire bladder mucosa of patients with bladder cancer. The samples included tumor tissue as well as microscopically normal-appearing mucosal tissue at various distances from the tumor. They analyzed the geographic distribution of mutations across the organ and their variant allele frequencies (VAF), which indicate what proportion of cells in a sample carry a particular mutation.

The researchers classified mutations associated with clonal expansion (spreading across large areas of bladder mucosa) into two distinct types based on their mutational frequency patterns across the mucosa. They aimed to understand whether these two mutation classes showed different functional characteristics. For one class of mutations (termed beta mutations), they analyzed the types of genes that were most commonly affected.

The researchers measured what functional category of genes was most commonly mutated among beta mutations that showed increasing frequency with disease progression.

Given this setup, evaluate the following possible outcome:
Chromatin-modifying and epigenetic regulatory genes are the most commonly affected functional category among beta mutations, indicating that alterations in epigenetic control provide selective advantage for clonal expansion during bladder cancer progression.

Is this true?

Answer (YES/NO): NO